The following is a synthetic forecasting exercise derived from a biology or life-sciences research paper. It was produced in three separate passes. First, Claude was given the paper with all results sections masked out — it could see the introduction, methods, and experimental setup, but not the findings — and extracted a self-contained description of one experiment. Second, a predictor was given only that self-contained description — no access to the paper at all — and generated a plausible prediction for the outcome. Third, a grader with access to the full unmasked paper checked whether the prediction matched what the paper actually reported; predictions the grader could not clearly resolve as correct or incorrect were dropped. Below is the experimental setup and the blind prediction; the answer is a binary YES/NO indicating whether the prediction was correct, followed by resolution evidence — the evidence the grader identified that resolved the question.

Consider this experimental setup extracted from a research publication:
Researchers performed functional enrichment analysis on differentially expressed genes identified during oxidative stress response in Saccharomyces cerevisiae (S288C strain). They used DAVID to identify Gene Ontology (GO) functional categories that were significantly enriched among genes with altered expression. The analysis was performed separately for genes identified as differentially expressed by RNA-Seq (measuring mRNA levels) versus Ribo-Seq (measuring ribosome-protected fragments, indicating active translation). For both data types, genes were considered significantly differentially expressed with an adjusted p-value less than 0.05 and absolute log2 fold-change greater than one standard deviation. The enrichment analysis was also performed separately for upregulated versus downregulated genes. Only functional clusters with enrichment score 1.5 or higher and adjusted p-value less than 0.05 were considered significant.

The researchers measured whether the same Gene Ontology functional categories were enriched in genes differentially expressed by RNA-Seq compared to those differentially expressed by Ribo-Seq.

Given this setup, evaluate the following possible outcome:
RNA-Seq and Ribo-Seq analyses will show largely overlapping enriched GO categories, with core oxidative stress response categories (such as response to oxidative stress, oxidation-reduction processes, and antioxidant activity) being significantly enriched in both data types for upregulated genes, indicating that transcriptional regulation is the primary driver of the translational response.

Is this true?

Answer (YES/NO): NO